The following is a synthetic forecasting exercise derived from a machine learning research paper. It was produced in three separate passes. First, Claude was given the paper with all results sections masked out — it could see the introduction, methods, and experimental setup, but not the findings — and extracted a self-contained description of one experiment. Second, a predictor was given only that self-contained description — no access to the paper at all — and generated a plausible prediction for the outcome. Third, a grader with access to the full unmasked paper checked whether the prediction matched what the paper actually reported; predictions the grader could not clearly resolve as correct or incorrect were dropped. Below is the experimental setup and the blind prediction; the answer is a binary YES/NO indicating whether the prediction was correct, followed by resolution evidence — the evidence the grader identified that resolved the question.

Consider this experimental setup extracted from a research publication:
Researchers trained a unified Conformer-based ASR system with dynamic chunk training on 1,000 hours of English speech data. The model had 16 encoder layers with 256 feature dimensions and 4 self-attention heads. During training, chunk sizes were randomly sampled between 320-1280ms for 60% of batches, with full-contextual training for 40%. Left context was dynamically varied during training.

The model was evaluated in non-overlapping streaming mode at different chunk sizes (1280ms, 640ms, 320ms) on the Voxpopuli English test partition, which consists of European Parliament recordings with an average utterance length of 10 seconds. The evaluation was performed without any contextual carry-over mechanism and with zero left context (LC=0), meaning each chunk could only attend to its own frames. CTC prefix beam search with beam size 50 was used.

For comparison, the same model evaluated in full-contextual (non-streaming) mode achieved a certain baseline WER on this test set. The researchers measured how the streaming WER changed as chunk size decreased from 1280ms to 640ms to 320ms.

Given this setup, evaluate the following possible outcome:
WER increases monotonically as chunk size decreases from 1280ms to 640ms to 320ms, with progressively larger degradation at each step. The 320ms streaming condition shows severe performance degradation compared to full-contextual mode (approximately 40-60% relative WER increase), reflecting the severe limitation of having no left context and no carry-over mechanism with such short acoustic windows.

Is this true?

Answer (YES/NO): NO